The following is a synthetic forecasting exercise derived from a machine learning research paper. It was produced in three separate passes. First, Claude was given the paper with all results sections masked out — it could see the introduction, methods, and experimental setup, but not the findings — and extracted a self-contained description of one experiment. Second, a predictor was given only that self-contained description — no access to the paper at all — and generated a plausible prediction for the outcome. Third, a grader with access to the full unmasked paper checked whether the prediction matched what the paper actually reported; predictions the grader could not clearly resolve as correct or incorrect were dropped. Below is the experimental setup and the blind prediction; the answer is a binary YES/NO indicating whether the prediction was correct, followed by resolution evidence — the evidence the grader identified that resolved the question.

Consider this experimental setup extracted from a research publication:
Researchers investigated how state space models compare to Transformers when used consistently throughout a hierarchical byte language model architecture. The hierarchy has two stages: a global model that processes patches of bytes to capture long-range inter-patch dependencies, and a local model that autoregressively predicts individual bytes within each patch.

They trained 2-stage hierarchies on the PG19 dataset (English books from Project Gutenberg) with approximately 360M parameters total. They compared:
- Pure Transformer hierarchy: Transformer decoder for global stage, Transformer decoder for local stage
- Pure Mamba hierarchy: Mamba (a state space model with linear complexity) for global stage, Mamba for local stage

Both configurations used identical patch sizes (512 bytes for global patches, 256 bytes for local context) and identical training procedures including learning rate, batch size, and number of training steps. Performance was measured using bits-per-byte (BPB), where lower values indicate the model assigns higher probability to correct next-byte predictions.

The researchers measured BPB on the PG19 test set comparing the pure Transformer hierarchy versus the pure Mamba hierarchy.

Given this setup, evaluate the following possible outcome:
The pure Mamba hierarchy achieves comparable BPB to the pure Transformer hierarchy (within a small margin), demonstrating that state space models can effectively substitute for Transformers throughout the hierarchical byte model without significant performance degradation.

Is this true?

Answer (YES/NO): NO